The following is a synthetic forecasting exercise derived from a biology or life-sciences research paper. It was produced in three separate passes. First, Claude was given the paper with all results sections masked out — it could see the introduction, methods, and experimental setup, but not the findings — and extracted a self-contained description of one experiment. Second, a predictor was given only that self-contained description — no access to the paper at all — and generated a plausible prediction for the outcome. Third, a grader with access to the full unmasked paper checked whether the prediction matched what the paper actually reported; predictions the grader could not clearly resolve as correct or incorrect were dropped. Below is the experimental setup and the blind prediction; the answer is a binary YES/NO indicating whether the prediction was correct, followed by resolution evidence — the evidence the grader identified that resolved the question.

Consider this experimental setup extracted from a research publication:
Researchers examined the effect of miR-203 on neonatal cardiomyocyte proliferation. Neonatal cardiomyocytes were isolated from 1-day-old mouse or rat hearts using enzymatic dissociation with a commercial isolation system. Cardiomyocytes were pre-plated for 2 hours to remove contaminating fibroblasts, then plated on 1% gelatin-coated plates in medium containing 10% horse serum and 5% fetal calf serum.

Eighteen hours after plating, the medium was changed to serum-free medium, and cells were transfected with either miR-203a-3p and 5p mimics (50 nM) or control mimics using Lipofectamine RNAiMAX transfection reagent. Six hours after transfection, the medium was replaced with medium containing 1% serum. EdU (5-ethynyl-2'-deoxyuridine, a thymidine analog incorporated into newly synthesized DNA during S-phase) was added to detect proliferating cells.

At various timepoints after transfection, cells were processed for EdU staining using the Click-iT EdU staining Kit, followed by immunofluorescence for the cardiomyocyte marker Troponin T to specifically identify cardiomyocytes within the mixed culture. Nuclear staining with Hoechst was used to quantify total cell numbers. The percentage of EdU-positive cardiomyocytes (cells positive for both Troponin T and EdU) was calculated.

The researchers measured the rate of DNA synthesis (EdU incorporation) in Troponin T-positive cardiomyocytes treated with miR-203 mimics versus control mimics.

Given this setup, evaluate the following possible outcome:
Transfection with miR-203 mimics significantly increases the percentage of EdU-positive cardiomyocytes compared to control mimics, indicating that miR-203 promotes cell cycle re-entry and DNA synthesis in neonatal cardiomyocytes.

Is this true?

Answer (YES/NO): YES